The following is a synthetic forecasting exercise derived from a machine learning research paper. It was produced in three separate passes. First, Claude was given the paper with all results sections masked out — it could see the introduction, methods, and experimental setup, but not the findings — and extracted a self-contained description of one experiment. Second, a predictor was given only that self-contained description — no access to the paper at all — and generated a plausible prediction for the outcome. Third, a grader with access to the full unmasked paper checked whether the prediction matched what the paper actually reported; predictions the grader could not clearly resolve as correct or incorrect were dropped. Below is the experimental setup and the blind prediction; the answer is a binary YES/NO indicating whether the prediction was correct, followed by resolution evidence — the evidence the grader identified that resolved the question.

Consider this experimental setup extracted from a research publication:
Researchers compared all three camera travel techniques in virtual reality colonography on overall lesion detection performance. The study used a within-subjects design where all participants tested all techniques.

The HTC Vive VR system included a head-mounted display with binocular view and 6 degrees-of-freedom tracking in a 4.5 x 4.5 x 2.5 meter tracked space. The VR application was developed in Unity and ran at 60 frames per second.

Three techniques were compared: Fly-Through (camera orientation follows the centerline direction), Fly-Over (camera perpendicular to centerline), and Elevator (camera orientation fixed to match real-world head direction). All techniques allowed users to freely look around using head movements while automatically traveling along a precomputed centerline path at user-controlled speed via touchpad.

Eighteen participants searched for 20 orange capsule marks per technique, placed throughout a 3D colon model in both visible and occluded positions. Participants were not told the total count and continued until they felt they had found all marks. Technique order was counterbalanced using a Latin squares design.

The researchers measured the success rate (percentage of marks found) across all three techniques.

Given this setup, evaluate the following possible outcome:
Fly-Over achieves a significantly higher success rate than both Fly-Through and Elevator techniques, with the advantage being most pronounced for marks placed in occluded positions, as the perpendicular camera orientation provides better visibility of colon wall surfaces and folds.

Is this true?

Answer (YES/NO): NO